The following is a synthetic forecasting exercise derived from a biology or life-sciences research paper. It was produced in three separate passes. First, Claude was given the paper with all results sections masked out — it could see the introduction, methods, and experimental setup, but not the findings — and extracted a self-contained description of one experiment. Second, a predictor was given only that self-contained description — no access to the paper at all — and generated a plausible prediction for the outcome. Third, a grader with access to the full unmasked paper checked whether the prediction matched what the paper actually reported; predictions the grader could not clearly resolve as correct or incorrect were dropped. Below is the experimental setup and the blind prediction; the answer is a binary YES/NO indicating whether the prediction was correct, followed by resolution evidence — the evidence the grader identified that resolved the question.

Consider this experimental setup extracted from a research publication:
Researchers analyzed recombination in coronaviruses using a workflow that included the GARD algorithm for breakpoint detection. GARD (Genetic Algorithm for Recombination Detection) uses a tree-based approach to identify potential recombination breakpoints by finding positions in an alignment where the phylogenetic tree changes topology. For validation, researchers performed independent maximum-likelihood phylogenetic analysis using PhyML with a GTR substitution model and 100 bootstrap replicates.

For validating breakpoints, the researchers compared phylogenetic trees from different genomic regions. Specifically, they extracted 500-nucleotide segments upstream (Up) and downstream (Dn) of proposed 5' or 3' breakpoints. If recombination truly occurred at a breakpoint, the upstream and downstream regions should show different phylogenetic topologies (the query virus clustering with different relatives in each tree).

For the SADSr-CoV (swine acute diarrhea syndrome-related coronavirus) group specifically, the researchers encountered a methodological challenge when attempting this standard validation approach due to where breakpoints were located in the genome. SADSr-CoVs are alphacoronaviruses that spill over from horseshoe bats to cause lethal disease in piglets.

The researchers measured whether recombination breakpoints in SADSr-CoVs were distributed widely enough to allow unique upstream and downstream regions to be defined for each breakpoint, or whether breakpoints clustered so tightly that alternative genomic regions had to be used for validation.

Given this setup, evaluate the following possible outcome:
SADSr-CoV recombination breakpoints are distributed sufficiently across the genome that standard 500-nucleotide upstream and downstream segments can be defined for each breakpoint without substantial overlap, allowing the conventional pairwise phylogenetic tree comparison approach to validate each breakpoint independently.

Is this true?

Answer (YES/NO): NO